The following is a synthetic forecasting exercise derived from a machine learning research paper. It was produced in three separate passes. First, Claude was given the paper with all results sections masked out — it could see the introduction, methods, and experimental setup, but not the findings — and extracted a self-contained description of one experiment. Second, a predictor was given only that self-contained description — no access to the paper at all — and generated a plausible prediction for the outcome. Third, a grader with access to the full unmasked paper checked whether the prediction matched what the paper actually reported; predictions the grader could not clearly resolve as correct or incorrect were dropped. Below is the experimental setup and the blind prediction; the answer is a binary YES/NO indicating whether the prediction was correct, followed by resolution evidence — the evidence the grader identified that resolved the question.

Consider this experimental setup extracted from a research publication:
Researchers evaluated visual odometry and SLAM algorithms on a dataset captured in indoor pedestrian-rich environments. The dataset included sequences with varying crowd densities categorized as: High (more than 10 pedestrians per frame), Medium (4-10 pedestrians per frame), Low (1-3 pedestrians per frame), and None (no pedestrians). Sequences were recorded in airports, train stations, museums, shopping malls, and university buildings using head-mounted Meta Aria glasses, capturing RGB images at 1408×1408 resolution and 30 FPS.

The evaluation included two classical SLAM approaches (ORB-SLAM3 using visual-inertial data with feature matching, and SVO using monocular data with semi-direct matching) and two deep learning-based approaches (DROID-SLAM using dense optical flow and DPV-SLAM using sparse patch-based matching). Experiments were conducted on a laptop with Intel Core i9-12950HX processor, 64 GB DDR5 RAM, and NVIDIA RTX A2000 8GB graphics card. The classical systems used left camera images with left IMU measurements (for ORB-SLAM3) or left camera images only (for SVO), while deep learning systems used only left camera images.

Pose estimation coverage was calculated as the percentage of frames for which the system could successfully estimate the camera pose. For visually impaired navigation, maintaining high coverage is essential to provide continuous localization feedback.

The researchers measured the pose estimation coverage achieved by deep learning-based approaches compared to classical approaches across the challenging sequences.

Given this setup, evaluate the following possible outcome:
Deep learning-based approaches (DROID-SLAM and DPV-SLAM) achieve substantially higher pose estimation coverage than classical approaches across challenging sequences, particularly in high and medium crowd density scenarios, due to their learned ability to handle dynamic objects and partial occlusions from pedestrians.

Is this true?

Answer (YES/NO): YES